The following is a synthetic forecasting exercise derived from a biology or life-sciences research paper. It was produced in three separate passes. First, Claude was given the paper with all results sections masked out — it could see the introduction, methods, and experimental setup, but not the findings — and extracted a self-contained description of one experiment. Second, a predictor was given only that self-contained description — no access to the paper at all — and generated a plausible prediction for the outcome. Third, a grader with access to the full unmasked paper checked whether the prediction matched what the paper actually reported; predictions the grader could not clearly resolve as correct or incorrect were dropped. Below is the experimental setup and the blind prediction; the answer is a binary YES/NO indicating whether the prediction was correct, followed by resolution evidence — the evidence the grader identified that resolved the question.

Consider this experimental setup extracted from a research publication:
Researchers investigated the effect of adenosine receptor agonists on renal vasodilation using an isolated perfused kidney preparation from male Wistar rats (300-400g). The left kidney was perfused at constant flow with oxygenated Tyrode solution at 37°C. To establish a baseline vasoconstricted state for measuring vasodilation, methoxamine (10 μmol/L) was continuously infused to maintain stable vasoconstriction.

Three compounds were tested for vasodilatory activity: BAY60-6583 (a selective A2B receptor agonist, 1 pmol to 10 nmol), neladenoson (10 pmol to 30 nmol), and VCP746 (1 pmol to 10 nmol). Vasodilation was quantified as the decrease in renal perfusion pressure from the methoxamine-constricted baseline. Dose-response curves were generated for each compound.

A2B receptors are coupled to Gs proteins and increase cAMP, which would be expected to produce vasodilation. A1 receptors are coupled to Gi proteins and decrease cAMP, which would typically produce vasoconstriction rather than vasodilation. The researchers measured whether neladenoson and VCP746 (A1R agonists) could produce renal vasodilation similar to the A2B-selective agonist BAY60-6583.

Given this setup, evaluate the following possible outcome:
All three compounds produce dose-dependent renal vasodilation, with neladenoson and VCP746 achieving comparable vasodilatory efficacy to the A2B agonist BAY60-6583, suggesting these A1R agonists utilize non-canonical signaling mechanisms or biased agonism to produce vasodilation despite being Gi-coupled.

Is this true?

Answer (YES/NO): NO